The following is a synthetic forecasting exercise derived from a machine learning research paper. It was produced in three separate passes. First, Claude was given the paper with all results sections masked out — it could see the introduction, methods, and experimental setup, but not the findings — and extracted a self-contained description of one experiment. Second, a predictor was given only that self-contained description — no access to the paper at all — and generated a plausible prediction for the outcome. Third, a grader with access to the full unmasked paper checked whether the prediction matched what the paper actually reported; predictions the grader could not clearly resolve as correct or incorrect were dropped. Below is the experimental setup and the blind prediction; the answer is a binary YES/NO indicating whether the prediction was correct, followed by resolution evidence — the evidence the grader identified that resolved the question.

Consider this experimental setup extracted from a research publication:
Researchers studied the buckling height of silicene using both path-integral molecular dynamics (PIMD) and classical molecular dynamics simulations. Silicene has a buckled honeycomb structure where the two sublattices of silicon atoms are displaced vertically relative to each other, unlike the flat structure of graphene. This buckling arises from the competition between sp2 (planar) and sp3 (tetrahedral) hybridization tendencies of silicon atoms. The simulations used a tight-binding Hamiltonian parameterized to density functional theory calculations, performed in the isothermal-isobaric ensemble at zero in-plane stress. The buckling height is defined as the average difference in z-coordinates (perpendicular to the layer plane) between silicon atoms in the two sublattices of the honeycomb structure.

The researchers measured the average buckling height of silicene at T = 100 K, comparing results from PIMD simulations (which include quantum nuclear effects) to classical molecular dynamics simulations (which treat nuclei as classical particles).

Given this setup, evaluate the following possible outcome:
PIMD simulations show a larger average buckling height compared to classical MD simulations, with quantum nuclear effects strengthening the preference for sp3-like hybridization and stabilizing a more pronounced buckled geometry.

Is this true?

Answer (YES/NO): YES